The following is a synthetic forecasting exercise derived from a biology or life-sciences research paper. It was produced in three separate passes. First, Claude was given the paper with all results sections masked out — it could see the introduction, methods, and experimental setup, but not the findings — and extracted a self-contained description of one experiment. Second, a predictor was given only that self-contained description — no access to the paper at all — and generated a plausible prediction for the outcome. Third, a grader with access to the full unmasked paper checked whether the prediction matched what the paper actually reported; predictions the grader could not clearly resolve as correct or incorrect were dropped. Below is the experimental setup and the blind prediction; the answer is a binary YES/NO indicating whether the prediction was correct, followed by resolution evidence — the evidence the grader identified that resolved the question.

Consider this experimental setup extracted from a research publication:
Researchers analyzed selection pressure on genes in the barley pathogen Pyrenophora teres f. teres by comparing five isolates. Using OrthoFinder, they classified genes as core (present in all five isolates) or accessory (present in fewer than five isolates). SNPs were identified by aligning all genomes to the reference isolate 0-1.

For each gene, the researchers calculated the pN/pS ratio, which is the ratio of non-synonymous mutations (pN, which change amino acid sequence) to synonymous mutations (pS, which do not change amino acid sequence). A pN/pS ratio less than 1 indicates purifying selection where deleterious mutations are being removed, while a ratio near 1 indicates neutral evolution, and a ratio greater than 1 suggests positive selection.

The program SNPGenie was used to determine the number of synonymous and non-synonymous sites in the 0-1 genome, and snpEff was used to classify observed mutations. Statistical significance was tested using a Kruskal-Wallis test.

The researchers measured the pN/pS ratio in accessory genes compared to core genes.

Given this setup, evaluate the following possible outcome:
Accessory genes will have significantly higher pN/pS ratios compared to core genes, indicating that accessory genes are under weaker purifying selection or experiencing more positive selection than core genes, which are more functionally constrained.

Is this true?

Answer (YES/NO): YES